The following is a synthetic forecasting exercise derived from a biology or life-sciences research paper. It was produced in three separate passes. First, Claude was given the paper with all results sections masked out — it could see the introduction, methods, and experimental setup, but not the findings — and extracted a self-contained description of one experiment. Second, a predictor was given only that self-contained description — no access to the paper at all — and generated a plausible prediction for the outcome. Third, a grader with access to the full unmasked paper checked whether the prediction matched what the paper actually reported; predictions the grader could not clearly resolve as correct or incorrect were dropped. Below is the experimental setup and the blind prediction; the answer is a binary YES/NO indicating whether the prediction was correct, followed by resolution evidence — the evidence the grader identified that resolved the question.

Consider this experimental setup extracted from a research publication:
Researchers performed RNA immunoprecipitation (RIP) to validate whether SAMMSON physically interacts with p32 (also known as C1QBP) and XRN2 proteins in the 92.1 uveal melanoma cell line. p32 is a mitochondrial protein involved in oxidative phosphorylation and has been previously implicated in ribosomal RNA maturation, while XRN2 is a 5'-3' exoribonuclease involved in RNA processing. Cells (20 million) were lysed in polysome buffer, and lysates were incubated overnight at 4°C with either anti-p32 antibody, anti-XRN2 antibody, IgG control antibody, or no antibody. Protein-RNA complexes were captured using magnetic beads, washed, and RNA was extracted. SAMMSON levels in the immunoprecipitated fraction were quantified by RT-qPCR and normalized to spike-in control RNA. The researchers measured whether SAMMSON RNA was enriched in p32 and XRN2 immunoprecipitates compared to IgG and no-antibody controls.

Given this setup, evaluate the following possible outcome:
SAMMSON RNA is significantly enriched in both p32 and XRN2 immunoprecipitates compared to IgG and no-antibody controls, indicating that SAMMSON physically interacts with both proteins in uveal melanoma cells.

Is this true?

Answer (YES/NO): YES